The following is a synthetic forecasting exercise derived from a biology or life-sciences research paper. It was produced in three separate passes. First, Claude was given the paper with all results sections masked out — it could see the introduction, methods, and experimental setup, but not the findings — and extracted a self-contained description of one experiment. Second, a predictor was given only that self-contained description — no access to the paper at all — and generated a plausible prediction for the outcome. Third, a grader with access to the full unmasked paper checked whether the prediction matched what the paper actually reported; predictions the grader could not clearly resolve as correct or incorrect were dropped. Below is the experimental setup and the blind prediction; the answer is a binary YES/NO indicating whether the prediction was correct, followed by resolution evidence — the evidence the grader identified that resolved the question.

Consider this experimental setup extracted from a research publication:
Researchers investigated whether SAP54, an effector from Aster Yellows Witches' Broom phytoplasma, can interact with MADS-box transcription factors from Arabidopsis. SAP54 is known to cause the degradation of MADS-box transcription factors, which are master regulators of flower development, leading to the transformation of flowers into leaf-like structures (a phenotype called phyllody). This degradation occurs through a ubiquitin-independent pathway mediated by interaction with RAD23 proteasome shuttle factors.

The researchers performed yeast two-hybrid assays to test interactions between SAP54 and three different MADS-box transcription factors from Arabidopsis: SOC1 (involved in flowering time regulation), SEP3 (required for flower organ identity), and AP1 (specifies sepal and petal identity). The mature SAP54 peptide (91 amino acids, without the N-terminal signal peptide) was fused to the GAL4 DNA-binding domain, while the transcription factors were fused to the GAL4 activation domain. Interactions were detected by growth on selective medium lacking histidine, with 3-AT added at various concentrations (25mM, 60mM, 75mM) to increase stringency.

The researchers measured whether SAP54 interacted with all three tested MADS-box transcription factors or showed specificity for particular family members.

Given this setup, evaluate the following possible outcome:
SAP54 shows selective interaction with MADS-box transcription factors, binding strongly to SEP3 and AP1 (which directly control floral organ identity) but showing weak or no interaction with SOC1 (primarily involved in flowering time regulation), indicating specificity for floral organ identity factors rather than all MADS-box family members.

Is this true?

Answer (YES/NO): NO